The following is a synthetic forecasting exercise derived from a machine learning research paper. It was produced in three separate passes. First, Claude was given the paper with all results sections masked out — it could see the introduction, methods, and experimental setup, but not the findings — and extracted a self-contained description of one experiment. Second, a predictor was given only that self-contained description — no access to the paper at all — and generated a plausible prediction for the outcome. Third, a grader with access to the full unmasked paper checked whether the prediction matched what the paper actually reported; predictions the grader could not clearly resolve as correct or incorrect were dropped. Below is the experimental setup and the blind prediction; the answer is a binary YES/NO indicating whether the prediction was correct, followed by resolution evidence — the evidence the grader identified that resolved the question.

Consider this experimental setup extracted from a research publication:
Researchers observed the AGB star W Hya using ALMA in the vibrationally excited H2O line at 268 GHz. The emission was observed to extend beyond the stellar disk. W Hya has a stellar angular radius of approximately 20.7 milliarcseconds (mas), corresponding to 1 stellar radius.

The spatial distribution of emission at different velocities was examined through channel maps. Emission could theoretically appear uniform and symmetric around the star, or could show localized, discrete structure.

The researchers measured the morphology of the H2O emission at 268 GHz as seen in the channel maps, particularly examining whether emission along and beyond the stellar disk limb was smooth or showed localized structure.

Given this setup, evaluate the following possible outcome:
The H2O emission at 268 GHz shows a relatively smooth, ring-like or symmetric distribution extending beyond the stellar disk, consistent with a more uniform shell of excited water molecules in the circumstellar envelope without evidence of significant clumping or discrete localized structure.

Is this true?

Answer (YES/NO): NO